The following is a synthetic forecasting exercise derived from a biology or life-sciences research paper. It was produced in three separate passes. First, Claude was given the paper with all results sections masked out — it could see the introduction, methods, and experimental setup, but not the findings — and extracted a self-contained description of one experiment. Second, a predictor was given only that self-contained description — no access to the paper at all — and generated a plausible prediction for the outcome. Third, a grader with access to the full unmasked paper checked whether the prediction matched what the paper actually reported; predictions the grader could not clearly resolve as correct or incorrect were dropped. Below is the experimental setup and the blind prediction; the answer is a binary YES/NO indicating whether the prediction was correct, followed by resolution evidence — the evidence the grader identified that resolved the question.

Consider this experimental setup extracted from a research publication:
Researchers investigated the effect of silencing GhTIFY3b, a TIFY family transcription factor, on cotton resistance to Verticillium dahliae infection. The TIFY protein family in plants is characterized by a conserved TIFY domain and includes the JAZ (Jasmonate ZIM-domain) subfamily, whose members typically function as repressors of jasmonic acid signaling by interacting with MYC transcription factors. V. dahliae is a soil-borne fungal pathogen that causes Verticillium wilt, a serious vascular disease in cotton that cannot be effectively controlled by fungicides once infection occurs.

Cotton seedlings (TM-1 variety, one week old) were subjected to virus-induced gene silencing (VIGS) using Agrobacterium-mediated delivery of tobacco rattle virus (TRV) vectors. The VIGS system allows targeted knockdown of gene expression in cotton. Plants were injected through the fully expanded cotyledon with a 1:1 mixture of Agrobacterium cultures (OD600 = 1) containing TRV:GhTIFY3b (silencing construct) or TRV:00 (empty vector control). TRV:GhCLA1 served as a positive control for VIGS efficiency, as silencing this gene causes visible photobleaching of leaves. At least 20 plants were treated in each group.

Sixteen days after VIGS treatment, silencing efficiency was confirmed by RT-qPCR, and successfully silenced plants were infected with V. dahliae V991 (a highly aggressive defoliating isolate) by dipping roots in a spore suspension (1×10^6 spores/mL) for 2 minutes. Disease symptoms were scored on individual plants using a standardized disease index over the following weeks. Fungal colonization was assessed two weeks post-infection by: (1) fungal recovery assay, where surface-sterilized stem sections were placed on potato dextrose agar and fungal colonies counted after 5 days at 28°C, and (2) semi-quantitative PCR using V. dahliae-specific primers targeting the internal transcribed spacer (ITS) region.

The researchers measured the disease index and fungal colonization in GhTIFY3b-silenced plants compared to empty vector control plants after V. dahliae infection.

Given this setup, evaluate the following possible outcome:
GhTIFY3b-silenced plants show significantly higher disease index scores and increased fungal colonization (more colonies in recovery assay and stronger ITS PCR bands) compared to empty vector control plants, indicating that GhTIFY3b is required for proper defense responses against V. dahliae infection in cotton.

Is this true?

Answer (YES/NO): YES